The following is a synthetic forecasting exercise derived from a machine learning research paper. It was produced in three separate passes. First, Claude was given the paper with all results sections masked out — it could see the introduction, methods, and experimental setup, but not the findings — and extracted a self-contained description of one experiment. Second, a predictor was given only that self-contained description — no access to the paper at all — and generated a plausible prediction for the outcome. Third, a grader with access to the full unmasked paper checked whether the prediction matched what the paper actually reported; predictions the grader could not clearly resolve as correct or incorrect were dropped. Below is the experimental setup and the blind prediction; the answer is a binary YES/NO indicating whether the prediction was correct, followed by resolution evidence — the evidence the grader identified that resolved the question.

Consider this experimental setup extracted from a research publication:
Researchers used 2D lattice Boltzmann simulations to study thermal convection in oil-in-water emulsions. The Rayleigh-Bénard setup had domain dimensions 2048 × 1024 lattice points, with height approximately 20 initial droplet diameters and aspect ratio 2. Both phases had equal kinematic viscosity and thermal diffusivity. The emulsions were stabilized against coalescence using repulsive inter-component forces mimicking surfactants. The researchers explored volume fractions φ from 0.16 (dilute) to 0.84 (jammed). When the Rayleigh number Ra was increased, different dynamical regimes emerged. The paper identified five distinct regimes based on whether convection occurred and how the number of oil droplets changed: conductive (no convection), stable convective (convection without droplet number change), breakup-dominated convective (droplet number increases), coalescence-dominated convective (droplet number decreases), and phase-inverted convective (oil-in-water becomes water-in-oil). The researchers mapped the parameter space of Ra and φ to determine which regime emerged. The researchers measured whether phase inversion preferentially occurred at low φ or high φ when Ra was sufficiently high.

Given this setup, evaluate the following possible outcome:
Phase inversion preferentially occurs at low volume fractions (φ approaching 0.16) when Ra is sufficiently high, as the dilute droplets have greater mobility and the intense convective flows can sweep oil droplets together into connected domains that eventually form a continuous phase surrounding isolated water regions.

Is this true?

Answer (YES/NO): NO